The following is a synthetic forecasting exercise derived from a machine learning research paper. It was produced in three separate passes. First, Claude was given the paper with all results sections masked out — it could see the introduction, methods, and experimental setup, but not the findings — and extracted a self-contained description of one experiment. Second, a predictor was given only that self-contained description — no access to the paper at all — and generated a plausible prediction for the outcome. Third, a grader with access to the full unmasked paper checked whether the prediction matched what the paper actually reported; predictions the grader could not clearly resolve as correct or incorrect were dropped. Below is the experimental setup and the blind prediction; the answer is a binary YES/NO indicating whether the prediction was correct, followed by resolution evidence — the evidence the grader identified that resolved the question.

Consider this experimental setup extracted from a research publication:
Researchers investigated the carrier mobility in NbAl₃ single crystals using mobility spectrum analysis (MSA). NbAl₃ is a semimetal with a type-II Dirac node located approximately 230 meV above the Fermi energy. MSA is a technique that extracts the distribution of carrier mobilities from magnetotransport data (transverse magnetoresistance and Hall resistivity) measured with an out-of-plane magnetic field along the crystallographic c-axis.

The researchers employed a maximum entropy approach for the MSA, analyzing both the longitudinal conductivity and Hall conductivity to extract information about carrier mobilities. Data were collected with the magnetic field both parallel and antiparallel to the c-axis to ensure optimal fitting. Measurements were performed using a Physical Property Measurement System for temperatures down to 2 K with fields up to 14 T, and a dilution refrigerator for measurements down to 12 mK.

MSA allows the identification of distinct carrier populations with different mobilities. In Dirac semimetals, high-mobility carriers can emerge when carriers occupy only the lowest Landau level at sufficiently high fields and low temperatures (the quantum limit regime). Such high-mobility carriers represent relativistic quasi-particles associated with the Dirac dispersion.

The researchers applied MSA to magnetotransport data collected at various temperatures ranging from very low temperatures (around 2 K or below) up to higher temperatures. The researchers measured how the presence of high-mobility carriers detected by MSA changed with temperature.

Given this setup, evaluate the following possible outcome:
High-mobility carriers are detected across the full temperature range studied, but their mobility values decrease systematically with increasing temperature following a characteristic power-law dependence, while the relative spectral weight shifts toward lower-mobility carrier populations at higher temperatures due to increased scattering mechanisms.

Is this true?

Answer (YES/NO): NO